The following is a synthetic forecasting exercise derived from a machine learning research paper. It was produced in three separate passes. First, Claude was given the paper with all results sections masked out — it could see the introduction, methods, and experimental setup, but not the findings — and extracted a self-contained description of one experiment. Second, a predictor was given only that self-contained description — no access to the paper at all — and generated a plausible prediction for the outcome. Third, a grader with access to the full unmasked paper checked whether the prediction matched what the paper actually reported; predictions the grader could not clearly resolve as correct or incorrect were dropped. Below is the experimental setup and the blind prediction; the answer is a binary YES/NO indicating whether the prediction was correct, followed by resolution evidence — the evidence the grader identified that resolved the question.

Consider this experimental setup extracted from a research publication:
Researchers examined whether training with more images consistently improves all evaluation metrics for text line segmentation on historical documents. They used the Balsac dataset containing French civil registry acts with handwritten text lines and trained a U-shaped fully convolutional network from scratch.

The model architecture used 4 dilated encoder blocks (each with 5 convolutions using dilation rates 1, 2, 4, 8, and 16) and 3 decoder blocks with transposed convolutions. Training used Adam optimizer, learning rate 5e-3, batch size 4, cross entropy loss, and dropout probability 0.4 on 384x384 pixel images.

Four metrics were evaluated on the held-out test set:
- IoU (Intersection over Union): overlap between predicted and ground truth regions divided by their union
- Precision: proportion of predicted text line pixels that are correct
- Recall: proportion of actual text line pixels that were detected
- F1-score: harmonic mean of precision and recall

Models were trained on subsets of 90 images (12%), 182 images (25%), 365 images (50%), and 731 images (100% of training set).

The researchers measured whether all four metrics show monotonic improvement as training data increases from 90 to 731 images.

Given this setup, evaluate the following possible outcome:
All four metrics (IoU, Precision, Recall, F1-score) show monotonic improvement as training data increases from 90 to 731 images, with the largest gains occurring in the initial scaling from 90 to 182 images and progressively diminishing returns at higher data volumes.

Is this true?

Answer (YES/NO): NO